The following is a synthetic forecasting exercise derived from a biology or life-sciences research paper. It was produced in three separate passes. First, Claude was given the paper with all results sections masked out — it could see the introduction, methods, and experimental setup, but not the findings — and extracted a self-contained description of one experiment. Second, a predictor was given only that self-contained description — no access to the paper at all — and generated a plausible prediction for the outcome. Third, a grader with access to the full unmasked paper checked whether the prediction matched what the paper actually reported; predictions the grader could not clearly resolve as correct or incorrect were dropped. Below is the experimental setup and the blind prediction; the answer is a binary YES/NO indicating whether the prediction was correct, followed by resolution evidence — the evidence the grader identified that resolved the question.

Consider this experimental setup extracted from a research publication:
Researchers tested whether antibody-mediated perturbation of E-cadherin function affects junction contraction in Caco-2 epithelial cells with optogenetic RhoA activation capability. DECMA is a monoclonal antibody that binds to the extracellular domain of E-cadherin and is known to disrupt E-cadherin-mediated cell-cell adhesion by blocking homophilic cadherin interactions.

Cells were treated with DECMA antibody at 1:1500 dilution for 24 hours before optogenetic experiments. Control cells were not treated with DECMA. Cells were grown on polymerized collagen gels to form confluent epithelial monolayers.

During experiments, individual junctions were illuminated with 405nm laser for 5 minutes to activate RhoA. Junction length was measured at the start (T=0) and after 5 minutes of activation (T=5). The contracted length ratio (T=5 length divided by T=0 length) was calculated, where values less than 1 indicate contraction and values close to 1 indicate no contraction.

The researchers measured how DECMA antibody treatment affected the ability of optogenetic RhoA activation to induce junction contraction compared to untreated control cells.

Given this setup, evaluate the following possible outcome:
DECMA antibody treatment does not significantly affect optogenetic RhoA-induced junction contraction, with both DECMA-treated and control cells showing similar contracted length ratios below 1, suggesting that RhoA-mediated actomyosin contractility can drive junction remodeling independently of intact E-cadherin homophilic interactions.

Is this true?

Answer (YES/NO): YES